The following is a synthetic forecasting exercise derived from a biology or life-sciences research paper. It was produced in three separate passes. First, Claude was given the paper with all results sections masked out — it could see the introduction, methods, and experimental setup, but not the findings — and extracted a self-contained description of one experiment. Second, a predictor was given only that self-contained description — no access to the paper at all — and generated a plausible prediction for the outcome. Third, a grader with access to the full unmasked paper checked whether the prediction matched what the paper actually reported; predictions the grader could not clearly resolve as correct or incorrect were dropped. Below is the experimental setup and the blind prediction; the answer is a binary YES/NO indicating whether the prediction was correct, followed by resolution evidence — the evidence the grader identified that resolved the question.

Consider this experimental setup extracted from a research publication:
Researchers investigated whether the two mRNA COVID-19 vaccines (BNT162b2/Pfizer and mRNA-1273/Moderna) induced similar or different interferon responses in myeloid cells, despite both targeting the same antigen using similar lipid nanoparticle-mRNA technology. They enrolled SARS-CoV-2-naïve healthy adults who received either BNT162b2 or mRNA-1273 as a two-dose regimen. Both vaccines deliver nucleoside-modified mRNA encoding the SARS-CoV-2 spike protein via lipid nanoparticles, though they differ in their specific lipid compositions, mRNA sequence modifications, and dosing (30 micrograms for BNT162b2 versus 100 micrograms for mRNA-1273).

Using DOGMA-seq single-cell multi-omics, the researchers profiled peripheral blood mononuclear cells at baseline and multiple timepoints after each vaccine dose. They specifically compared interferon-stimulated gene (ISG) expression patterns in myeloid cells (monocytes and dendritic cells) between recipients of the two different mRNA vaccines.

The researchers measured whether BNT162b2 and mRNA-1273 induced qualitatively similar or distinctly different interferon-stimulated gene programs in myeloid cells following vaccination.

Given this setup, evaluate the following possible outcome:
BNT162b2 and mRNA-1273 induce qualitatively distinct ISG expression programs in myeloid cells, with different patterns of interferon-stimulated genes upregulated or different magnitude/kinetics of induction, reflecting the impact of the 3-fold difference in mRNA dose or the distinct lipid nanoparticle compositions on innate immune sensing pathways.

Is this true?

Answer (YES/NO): NO